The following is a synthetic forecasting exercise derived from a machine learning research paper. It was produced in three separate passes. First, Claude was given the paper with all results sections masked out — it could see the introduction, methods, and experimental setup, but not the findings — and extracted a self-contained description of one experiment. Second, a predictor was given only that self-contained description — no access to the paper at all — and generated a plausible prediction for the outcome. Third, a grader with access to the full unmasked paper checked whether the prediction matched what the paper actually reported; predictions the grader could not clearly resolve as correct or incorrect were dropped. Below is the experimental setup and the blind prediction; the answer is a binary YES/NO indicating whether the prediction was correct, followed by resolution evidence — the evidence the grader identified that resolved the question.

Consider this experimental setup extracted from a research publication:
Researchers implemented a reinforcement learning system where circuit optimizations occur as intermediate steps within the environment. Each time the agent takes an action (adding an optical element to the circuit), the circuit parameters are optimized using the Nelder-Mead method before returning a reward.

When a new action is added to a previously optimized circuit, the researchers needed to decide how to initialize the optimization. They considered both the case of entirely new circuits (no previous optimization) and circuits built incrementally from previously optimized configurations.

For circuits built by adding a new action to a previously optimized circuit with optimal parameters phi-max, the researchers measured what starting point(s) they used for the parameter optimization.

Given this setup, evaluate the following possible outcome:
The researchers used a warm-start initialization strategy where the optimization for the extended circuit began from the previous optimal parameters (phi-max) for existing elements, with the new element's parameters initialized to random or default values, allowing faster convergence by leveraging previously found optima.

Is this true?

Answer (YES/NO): NO